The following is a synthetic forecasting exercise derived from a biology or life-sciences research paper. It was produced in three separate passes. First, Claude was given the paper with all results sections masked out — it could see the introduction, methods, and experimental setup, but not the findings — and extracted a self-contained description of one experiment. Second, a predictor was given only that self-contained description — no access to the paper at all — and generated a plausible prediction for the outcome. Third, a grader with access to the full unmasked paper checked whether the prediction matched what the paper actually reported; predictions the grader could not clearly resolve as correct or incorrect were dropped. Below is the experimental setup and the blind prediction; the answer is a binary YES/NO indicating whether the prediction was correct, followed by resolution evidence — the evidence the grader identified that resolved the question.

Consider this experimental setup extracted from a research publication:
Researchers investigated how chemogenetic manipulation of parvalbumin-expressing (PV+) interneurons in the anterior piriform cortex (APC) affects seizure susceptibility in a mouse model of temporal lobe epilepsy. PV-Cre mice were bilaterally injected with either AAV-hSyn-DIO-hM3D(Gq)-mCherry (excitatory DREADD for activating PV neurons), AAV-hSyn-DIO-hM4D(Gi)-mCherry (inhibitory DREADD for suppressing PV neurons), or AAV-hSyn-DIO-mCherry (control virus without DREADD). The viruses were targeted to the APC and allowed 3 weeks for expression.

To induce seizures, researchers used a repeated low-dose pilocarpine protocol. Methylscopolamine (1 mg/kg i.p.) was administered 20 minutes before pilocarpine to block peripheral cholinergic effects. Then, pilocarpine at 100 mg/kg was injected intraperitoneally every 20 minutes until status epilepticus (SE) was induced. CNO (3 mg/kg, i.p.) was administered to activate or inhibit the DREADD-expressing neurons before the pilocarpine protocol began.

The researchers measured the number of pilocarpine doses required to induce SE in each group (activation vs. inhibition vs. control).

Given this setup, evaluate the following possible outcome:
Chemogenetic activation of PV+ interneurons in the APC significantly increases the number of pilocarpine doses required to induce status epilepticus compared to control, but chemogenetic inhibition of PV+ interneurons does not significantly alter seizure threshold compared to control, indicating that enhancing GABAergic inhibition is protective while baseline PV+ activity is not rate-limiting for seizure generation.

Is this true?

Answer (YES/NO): YES